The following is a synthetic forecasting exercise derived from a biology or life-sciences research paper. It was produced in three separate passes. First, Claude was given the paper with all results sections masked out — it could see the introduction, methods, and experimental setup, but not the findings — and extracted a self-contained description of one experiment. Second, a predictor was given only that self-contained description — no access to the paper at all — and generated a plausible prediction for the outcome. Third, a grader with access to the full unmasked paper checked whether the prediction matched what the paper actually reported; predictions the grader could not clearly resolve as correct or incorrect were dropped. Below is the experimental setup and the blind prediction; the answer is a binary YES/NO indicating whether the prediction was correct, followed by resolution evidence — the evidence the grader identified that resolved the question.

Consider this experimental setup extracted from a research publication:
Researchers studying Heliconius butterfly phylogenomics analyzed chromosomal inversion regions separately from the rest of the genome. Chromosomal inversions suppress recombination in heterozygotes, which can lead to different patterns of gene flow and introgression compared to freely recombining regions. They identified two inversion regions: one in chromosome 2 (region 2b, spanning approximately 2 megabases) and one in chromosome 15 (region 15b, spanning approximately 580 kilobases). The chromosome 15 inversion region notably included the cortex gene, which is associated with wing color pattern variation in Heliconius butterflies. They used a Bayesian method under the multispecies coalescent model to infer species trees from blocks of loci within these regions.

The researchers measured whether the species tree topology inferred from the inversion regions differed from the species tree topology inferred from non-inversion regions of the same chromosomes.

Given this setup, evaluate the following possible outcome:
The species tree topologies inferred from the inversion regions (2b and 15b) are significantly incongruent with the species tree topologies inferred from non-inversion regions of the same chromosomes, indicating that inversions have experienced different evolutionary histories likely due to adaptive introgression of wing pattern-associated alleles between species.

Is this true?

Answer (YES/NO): NO